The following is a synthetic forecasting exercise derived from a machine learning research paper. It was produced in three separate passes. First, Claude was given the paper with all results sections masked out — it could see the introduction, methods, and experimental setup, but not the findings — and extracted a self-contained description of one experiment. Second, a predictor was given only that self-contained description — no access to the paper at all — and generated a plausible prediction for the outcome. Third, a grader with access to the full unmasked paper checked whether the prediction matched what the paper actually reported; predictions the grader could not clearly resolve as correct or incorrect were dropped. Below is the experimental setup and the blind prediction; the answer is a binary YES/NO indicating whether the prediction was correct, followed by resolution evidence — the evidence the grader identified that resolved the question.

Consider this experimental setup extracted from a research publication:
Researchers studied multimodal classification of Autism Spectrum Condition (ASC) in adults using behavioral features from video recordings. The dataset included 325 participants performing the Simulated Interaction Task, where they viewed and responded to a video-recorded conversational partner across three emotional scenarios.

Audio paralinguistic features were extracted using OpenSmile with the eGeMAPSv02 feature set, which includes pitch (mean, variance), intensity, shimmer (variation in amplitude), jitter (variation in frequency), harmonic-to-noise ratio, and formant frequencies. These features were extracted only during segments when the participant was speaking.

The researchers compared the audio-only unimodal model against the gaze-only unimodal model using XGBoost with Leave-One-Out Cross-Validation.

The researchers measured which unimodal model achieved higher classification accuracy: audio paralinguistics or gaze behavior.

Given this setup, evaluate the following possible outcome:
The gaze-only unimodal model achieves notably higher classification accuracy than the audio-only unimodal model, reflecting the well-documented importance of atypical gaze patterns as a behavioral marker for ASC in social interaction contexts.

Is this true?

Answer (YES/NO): YES